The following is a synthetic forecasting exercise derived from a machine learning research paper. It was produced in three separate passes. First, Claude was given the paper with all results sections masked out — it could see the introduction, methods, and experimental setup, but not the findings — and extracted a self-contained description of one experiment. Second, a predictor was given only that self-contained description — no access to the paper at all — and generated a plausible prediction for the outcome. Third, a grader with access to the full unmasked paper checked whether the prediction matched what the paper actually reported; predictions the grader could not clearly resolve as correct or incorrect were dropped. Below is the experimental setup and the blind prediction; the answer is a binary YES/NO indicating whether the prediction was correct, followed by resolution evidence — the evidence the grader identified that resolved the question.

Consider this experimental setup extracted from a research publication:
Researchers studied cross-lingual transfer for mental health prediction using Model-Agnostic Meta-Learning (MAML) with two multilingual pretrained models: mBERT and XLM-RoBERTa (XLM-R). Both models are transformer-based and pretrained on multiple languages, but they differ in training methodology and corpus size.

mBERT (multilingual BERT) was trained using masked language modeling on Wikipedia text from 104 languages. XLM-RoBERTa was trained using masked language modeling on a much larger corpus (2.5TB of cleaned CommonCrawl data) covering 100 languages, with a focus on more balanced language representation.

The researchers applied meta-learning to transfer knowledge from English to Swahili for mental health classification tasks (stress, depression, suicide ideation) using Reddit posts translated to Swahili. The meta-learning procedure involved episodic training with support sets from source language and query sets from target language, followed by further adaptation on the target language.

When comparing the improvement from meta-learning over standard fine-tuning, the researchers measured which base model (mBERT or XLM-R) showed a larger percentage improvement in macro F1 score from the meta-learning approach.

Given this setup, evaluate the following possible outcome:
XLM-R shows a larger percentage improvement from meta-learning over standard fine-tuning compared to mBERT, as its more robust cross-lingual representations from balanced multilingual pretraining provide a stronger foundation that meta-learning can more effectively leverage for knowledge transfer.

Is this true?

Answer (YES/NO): YES